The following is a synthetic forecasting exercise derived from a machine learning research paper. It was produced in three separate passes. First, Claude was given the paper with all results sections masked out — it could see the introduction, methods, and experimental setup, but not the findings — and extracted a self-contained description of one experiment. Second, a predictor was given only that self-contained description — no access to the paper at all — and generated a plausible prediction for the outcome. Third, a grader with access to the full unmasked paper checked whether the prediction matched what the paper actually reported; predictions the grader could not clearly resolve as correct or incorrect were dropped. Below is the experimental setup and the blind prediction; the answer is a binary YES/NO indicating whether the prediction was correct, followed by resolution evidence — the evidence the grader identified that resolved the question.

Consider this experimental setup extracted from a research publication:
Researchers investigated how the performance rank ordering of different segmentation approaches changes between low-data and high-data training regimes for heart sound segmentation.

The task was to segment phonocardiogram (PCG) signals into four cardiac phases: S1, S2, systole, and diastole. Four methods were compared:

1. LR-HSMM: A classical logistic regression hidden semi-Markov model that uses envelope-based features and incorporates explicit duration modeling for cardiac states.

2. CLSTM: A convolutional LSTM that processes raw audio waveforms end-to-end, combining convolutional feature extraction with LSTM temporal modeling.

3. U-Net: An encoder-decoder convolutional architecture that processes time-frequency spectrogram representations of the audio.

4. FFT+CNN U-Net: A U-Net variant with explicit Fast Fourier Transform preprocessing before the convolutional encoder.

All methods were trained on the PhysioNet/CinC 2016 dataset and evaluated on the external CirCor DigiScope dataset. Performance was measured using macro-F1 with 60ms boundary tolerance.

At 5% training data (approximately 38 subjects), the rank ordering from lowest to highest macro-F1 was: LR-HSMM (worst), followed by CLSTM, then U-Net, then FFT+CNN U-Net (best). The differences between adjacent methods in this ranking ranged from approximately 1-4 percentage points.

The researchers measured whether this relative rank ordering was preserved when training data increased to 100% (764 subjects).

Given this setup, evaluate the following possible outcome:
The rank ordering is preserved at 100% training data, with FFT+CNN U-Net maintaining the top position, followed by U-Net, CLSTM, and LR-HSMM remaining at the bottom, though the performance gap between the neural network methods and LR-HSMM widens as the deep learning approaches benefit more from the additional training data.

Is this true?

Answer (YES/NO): YES